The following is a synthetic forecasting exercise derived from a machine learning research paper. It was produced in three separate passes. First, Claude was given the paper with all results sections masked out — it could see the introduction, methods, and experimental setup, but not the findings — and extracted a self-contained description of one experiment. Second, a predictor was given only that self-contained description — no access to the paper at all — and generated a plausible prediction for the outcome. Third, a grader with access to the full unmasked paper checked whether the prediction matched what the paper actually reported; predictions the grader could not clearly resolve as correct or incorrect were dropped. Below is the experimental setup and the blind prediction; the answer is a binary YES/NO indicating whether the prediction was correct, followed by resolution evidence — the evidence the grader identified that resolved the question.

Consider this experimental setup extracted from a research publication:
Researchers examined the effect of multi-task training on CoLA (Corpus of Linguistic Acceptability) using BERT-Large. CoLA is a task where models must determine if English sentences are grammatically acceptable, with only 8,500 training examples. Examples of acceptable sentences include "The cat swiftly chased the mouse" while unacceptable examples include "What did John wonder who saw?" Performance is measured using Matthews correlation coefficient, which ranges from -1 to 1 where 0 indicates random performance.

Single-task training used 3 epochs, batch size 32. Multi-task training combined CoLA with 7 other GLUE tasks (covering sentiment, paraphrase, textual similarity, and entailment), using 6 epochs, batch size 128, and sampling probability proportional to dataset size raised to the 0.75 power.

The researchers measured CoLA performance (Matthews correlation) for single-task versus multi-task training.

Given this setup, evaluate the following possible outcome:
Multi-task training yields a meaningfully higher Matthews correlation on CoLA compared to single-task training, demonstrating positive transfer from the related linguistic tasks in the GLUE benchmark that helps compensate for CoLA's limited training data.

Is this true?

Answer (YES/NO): NO